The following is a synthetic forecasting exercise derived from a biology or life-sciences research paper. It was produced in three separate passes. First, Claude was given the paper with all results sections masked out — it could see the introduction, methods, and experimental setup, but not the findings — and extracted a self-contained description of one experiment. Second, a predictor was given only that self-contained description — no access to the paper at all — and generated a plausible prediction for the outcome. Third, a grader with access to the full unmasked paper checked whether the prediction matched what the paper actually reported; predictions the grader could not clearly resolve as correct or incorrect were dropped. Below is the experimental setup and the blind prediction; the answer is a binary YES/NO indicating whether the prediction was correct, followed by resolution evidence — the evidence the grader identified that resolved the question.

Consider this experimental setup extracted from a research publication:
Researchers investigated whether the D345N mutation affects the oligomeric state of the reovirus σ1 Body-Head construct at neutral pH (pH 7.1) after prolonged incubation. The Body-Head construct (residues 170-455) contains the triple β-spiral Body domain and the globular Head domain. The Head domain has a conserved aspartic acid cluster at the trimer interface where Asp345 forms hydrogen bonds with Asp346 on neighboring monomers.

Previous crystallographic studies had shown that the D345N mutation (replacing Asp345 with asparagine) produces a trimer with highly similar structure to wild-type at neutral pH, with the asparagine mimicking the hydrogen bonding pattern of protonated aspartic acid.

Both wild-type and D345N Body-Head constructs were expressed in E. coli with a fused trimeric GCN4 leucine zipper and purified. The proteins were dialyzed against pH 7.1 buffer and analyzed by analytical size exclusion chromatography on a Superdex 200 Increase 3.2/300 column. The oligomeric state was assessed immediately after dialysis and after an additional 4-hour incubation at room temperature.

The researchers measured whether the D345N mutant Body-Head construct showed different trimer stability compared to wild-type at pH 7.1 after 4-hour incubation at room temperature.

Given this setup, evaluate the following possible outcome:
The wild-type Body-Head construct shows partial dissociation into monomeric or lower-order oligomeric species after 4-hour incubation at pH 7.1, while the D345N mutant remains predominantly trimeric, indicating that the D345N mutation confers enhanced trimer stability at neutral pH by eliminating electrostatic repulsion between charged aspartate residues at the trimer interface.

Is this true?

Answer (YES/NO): NO